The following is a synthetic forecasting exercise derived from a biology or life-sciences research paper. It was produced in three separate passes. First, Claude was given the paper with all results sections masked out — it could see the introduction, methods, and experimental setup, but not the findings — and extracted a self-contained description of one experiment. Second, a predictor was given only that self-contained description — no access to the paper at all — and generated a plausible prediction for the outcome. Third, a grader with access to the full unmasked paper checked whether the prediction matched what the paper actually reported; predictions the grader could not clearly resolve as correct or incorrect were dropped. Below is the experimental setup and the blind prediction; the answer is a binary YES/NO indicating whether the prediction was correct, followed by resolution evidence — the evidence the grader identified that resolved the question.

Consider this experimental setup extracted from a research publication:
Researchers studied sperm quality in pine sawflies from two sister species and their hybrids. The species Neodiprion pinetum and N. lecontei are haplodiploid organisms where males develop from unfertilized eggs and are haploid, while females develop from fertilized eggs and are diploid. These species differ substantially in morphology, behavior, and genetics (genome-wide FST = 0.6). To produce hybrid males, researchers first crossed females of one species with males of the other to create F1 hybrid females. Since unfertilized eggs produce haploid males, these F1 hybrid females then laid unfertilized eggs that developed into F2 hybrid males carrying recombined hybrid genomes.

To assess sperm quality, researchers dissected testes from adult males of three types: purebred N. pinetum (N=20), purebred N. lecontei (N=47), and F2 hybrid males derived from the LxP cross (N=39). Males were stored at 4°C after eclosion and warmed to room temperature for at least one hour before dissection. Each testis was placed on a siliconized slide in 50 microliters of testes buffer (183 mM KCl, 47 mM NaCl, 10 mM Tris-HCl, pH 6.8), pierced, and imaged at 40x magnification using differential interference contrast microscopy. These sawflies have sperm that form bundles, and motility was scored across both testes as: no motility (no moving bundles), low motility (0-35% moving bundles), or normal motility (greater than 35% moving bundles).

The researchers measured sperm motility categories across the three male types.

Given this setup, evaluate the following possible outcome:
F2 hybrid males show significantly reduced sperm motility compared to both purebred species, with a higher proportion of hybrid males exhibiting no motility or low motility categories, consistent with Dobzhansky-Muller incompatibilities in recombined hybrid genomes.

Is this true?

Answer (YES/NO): NO